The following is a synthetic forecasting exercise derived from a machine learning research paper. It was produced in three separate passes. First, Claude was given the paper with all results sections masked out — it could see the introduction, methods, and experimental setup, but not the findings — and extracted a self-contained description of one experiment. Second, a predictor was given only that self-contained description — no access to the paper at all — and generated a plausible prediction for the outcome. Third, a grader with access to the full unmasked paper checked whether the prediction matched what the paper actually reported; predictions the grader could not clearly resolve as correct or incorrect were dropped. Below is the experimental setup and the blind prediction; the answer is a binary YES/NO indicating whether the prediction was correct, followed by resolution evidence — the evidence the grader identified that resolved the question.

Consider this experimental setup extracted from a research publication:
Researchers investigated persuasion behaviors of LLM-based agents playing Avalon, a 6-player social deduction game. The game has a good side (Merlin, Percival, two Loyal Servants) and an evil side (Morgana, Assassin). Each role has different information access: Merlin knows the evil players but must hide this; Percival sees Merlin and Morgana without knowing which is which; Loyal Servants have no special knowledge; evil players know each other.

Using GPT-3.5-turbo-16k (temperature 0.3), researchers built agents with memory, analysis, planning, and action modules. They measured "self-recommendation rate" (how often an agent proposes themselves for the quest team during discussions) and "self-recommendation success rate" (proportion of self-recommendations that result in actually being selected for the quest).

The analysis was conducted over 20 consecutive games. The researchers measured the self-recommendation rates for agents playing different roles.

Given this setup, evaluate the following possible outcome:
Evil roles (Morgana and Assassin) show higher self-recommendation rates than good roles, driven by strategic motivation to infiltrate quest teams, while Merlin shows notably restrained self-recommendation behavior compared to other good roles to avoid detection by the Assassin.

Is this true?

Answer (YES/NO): NO